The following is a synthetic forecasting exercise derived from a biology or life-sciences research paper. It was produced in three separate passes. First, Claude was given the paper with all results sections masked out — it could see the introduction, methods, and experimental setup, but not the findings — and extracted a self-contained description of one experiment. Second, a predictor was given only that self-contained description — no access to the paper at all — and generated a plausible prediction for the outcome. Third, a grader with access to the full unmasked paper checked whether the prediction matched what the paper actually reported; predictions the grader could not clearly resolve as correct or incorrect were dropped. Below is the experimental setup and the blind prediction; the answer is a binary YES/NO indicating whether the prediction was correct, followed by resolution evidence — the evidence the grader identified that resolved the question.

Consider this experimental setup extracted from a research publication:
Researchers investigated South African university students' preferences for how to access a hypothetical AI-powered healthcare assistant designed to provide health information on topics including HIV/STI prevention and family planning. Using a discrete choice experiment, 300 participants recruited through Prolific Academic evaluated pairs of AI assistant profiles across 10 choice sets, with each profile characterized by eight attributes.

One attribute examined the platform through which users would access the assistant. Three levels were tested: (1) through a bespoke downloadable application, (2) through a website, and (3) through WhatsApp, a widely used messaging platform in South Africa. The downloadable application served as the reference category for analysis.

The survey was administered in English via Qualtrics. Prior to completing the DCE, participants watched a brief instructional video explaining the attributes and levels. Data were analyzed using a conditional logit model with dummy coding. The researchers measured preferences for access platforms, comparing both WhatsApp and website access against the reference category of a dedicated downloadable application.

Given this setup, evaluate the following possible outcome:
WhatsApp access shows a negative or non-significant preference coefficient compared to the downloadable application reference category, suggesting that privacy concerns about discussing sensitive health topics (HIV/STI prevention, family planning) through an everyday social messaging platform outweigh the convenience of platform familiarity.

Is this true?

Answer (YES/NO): NO